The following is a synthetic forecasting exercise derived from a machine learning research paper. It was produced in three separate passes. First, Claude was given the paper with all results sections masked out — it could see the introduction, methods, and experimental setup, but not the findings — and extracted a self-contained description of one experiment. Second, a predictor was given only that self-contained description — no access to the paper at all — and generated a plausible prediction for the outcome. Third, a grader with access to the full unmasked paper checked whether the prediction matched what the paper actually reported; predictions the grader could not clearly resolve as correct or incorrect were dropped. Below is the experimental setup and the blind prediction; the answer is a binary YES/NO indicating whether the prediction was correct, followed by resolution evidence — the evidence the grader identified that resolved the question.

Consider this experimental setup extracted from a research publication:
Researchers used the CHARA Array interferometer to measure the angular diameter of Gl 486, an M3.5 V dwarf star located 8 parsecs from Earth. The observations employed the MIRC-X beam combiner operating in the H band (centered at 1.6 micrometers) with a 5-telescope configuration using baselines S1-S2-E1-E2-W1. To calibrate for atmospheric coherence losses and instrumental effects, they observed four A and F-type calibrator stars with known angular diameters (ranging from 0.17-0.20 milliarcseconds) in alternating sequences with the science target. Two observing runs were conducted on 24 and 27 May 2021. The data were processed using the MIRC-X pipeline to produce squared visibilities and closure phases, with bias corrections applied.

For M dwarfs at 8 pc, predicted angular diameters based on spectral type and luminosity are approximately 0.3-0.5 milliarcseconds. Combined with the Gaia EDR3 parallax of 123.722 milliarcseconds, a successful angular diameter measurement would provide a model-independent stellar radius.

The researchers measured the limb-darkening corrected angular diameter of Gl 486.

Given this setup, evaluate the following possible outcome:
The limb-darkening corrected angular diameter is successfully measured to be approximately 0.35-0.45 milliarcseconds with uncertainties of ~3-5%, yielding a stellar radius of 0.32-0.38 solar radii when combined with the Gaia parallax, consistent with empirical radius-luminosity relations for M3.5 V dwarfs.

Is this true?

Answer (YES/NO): YES